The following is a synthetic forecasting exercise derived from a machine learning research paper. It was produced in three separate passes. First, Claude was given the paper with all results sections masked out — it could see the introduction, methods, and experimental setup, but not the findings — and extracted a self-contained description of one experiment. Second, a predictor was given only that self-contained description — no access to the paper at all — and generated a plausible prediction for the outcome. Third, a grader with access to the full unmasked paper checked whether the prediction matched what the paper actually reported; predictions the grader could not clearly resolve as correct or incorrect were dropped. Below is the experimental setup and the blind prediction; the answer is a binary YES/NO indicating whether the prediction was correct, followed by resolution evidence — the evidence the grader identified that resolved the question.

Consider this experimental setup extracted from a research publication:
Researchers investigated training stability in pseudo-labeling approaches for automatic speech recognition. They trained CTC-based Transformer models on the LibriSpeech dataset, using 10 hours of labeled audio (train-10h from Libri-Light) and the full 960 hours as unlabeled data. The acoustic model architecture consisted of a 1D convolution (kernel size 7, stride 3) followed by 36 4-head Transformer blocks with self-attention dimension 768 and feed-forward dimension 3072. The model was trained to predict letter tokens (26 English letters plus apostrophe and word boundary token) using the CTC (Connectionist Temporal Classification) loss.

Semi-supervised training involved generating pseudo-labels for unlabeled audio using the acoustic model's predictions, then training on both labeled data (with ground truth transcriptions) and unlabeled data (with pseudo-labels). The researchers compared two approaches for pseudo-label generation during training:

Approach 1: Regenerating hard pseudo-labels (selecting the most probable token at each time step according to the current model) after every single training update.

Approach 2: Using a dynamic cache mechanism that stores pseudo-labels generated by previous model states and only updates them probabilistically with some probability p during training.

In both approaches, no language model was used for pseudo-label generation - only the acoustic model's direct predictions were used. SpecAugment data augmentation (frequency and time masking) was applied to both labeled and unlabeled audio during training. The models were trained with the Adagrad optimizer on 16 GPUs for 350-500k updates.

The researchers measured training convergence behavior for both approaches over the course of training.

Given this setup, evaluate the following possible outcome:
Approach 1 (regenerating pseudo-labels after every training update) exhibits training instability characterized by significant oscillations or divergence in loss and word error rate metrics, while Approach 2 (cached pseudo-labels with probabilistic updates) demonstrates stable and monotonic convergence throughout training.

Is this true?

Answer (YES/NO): YES